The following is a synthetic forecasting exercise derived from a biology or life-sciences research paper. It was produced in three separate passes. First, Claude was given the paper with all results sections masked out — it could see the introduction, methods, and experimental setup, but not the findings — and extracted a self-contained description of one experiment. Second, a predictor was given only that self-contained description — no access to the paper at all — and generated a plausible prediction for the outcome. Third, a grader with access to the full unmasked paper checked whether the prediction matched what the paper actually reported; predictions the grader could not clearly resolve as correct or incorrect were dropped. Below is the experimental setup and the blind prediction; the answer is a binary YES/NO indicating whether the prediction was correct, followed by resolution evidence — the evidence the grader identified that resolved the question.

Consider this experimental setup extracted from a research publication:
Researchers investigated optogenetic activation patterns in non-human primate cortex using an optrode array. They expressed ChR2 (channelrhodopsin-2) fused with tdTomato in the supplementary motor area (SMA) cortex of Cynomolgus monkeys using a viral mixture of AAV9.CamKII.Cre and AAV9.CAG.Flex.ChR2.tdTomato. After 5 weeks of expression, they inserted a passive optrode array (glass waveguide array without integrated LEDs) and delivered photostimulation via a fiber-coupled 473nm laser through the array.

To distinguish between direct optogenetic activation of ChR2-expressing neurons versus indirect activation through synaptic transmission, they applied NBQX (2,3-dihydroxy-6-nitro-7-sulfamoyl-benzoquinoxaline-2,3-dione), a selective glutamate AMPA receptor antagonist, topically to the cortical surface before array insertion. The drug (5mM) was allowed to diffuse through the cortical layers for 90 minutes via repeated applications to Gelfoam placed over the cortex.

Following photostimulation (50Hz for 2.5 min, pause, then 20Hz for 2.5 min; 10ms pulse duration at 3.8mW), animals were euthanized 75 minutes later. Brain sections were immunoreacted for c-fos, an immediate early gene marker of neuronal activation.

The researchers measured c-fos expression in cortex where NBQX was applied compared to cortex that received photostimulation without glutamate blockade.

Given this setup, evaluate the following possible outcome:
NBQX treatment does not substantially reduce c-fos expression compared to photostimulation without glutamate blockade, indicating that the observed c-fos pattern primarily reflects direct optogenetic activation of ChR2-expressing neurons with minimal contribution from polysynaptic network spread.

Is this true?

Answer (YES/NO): NO